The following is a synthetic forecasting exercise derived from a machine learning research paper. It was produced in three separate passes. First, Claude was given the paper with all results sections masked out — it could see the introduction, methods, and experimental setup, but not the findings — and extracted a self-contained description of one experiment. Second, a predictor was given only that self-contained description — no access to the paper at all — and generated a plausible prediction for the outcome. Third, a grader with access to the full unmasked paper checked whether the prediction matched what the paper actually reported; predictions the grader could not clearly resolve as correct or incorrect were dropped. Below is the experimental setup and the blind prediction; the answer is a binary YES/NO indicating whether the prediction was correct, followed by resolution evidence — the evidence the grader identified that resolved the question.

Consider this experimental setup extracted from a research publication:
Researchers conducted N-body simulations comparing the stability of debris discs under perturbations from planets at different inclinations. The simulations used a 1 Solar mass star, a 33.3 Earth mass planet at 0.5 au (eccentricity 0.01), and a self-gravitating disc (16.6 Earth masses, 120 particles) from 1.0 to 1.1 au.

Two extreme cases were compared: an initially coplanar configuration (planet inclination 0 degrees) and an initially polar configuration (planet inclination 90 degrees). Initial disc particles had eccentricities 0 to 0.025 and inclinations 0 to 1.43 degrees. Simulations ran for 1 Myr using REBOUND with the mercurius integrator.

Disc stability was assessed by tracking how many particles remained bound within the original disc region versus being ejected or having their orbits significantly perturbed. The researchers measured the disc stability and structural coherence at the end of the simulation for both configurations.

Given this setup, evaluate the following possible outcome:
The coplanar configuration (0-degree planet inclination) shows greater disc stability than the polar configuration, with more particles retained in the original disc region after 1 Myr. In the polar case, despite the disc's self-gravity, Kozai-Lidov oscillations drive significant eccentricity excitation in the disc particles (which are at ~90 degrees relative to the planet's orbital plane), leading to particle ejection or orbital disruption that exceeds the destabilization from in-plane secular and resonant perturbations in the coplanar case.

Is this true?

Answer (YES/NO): YES